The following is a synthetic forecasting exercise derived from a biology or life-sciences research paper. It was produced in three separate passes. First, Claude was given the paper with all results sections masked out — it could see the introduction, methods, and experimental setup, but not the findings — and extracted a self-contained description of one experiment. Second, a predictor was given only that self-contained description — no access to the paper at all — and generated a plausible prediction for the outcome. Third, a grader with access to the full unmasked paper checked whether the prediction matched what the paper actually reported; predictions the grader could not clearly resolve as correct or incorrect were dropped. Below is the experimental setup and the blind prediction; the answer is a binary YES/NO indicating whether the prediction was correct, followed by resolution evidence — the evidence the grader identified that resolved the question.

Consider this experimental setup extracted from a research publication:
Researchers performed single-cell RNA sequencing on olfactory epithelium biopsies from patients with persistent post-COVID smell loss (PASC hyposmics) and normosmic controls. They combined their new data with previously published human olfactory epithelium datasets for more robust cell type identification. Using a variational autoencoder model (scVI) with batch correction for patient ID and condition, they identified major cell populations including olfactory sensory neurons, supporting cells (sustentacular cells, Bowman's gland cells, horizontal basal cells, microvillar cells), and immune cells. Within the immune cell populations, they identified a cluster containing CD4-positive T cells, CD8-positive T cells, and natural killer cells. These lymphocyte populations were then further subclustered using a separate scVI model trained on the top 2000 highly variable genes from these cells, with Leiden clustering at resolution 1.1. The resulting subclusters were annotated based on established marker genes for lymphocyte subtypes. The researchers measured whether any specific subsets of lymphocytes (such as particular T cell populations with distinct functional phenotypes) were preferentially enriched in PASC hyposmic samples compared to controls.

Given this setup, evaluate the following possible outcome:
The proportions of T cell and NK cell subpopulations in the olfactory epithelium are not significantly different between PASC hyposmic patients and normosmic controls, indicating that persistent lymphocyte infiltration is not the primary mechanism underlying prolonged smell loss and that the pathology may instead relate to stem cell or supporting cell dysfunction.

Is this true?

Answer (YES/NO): NO